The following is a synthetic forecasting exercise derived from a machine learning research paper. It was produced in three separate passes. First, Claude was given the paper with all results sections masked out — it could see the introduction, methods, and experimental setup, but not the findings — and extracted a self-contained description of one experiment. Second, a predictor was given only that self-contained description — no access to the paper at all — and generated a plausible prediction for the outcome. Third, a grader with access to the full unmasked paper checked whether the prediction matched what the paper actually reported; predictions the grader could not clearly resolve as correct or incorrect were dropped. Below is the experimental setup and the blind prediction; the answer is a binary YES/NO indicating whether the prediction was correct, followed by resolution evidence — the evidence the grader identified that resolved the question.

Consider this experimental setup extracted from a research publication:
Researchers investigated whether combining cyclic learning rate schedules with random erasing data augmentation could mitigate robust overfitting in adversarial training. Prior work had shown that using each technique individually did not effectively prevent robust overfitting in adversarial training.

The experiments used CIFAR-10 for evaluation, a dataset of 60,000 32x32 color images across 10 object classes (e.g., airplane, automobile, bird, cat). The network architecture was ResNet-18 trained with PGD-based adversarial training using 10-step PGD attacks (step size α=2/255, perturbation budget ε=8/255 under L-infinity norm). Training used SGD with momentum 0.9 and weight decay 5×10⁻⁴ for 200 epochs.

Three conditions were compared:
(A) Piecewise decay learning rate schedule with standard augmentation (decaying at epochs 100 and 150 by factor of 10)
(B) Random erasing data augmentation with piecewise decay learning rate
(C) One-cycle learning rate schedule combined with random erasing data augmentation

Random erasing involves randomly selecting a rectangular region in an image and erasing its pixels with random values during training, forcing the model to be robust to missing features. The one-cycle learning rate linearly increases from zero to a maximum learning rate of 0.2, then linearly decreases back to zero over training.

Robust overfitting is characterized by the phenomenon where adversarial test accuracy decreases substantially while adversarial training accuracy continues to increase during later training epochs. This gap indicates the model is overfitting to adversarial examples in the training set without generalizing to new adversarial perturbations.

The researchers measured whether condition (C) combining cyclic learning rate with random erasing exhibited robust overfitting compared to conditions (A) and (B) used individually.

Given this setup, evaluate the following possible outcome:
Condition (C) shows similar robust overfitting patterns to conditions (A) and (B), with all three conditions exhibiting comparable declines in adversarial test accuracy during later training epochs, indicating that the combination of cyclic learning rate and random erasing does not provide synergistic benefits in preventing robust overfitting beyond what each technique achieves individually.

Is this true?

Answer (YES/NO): NO